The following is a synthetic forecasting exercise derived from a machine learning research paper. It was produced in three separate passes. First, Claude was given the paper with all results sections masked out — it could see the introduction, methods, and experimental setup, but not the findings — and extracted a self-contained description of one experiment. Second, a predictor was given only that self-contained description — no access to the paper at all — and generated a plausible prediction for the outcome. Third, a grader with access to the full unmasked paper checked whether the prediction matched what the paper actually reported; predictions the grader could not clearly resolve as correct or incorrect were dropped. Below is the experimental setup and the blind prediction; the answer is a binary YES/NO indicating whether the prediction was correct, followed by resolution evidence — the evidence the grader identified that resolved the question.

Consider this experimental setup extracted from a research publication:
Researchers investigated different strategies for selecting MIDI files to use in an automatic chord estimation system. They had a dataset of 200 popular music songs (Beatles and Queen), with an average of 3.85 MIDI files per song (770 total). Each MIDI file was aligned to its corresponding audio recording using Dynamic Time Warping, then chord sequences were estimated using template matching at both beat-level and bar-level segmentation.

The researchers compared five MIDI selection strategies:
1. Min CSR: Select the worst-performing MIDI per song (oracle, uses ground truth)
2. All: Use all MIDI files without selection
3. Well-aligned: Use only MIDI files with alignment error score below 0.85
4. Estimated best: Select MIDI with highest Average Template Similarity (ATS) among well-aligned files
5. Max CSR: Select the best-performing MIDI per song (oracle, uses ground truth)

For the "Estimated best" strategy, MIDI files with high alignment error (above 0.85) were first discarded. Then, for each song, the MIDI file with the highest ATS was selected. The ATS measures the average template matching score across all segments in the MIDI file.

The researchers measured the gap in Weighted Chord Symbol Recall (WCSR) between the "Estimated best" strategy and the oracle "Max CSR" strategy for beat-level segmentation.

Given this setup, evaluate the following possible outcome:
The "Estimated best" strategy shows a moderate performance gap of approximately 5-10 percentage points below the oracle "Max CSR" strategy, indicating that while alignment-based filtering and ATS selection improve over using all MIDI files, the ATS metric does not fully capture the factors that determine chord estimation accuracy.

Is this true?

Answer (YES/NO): NO